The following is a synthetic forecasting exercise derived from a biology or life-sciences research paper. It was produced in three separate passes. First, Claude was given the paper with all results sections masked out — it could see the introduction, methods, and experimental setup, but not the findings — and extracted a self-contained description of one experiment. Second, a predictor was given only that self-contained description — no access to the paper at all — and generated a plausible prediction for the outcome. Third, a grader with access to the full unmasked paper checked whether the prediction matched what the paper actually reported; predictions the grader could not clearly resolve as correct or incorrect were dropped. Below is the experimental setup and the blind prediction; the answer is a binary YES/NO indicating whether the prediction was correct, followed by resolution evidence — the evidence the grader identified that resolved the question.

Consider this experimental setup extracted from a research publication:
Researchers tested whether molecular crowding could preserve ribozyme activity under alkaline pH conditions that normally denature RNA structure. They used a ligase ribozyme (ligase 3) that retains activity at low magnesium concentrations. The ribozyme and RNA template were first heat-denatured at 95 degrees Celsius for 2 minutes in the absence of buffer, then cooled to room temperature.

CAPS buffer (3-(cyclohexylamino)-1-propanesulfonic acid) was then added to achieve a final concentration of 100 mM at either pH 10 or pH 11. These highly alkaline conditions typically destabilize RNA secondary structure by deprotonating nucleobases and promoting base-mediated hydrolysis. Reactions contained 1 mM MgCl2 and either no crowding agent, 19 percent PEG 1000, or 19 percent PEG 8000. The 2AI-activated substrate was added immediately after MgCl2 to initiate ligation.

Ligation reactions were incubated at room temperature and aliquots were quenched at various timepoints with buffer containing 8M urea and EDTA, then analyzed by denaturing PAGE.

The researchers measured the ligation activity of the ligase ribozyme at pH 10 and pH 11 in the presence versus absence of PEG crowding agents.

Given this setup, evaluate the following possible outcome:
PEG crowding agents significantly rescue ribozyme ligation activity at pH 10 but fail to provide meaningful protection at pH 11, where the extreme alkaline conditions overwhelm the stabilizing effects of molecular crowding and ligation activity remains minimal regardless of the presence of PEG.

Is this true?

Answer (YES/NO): YES